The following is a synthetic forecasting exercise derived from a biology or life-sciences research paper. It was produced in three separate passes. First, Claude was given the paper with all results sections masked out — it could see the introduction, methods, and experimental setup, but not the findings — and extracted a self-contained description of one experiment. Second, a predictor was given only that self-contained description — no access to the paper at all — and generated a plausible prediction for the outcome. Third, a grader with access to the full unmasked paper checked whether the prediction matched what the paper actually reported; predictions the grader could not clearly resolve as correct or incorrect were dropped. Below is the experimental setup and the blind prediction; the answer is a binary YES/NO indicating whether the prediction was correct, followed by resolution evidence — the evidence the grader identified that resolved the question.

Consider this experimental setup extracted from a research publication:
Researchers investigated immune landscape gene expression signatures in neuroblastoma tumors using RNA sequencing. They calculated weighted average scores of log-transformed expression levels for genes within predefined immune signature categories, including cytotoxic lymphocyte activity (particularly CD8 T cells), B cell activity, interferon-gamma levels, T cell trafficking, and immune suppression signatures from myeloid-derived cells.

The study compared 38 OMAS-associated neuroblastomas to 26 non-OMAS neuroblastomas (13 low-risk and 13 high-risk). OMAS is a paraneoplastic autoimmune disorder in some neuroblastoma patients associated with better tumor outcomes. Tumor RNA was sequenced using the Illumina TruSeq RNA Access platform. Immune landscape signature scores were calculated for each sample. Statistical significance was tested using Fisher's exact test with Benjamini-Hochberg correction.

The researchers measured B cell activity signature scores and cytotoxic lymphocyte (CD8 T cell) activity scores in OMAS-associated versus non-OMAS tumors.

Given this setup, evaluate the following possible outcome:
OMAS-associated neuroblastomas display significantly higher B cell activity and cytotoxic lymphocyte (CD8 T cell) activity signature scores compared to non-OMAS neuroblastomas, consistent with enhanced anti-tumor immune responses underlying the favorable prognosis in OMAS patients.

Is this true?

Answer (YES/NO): YES